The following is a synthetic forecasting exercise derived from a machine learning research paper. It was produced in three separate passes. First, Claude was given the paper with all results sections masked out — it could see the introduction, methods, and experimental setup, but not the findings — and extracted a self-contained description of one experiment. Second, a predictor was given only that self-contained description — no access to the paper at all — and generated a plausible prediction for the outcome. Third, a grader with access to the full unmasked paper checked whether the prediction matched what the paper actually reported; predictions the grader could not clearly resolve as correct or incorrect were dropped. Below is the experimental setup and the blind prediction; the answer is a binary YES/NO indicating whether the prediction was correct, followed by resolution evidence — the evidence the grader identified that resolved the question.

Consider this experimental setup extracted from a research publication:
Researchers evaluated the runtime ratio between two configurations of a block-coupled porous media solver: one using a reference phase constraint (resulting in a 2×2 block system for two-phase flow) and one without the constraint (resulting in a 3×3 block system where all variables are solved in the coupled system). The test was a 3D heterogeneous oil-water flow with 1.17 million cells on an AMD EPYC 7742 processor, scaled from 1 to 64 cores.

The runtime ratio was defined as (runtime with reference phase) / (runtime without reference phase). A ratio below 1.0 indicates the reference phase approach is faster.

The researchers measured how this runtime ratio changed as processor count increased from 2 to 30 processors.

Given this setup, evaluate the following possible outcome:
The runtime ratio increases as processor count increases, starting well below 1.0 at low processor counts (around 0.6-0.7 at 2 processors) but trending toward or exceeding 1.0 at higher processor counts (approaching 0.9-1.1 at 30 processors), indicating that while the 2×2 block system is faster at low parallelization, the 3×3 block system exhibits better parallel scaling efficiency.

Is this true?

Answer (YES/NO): NO